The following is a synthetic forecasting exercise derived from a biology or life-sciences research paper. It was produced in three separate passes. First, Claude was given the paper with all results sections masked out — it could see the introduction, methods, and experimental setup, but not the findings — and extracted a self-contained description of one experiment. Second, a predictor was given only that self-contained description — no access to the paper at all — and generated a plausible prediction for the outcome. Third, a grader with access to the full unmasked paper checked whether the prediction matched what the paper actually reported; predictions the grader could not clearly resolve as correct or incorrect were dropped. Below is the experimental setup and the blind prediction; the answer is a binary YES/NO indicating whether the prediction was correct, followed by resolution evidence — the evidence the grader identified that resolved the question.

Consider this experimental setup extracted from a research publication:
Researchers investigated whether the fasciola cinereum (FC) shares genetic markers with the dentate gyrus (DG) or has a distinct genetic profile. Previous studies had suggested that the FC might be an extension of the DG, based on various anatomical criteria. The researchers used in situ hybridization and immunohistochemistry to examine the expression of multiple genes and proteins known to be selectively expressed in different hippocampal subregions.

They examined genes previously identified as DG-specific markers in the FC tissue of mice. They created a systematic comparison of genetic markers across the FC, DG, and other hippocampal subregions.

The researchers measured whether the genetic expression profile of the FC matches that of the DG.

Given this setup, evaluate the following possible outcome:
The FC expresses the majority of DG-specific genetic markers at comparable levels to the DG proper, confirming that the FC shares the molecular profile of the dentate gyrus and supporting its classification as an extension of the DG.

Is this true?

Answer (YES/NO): NO